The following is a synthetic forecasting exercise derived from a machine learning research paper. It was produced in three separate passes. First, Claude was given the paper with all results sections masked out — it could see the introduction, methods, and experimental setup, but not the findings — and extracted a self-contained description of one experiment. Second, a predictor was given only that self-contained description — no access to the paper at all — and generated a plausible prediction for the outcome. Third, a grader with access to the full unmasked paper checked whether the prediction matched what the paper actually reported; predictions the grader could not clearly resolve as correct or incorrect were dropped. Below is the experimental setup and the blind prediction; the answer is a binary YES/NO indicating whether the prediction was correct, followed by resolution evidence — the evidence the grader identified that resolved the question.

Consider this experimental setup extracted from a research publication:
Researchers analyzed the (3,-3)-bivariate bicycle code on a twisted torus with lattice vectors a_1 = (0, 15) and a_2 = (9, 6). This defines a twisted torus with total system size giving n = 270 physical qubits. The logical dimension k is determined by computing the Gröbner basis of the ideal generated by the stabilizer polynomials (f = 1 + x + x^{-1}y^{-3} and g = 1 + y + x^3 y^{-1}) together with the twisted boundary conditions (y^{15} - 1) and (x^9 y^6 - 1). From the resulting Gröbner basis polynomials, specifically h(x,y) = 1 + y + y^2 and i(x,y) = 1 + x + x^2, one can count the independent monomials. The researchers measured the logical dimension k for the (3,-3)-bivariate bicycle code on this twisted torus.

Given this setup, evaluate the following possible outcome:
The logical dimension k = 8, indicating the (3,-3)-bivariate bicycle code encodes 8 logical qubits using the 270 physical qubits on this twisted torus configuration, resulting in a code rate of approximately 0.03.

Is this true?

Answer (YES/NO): YES